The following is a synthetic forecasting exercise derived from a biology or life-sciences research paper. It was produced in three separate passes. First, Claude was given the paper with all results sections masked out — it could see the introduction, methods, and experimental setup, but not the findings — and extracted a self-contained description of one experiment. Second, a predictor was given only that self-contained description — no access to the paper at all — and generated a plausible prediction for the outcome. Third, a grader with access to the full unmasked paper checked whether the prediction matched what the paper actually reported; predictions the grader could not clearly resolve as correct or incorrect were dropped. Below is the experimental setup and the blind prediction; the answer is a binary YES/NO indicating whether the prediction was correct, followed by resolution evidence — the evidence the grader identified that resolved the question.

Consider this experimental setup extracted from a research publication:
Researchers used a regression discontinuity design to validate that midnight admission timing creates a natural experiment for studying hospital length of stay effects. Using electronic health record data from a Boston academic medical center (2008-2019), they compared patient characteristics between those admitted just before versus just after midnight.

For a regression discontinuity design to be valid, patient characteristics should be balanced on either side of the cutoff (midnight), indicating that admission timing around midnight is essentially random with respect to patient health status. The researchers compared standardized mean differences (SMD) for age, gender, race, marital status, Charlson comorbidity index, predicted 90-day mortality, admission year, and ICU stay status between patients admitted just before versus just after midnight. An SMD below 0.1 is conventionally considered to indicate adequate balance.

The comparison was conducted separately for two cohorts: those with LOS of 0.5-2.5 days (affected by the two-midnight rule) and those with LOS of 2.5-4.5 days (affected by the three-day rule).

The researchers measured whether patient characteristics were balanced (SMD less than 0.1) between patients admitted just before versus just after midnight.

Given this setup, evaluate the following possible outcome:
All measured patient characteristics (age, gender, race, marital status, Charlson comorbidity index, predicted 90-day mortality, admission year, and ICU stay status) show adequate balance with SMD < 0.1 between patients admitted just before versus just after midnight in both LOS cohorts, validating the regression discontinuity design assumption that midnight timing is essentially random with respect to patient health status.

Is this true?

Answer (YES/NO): NO